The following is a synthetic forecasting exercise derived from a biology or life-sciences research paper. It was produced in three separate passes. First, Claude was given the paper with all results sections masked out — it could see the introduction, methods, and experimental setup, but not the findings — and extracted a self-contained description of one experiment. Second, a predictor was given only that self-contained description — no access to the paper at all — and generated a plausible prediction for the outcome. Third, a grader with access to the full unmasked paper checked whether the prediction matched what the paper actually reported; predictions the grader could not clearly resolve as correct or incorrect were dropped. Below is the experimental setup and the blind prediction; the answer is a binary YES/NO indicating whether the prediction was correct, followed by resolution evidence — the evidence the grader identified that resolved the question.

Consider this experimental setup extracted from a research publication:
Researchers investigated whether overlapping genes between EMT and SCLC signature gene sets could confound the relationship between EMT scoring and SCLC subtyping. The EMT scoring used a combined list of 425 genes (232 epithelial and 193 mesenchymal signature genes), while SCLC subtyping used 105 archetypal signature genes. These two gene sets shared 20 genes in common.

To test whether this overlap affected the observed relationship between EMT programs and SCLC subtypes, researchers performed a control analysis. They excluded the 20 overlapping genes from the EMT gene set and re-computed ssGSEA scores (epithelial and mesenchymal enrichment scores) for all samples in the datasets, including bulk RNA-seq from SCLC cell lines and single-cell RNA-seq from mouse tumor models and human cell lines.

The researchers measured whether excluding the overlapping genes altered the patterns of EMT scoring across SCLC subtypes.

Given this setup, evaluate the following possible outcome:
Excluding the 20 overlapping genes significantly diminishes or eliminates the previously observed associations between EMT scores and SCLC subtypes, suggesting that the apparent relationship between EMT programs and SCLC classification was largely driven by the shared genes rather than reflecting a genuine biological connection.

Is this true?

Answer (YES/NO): NO